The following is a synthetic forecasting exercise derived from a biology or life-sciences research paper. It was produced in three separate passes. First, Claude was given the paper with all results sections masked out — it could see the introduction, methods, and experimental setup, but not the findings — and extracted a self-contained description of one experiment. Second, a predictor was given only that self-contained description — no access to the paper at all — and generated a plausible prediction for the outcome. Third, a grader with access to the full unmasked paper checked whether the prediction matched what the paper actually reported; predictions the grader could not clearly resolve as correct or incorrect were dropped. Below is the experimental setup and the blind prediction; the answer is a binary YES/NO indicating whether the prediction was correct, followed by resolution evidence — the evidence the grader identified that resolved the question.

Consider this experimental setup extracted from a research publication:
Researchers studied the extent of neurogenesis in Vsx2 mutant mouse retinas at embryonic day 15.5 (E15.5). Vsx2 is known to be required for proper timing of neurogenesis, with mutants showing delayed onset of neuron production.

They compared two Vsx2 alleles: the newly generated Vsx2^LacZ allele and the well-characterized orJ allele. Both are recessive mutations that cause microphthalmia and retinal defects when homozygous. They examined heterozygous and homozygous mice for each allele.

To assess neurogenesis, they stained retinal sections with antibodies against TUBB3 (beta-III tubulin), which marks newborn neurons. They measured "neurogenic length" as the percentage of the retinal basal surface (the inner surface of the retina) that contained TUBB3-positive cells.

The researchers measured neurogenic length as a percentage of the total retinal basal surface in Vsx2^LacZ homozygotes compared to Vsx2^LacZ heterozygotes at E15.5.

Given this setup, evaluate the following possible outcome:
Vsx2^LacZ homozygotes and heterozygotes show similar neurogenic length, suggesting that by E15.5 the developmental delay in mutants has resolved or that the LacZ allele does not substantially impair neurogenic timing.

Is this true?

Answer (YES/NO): NO